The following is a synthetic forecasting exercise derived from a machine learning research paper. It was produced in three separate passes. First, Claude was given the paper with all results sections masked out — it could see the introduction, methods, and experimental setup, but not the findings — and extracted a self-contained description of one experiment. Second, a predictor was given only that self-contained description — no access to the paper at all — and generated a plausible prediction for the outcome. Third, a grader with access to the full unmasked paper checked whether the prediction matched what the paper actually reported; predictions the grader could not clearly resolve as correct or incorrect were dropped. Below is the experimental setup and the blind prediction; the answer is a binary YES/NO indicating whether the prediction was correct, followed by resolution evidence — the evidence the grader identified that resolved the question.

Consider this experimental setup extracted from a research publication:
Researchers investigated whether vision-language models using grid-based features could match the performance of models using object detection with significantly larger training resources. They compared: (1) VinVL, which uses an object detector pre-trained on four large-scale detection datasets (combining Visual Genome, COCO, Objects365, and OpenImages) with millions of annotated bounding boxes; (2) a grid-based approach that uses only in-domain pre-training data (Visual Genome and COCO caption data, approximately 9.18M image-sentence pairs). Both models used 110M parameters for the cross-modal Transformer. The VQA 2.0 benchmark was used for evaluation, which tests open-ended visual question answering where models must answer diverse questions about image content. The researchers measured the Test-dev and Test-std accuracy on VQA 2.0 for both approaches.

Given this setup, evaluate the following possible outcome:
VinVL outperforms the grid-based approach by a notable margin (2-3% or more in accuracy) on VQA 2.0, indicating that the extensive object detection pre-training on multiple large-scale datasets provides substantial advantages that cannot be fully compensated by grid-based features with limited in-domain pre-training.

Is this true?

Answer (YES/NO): NO